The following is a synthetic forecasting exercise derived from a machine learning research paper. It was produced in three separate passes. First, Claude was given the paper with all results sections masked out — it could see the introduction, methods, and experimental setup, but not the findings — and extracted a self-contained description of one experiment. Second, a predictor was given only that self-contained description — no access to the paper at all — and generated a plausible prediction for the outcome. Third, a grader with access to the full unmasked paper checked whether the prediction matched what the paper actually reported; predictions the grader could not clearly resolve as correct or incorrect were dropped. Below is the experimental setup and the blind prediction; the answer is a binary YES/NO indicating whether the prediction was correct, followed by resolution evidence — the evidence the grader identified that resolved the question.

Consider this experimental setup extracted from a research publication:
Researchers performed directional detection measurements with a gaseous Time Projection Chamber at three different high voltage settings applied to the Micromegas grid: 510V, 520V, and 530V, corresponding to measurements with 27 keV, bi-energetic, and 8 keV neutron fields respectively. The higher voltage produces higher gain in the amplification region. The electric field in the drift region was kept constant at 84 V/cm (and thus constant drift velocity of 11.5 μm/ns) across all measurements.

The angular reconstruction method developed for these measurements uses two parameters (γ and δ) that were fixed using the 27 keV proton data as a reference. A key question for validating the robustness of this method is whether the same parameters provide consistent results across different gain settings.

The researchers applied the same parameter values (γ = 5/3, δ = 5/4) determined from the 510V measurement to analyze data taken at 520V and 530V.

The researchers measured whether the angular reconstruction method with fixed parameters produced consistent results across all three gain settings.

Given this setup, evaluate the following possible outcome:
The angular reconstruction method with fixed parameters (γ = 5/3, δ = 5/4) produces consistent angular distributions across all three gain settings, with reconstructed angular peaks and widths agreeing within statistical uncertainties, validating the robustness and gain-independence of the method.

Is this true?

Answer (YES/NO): YES